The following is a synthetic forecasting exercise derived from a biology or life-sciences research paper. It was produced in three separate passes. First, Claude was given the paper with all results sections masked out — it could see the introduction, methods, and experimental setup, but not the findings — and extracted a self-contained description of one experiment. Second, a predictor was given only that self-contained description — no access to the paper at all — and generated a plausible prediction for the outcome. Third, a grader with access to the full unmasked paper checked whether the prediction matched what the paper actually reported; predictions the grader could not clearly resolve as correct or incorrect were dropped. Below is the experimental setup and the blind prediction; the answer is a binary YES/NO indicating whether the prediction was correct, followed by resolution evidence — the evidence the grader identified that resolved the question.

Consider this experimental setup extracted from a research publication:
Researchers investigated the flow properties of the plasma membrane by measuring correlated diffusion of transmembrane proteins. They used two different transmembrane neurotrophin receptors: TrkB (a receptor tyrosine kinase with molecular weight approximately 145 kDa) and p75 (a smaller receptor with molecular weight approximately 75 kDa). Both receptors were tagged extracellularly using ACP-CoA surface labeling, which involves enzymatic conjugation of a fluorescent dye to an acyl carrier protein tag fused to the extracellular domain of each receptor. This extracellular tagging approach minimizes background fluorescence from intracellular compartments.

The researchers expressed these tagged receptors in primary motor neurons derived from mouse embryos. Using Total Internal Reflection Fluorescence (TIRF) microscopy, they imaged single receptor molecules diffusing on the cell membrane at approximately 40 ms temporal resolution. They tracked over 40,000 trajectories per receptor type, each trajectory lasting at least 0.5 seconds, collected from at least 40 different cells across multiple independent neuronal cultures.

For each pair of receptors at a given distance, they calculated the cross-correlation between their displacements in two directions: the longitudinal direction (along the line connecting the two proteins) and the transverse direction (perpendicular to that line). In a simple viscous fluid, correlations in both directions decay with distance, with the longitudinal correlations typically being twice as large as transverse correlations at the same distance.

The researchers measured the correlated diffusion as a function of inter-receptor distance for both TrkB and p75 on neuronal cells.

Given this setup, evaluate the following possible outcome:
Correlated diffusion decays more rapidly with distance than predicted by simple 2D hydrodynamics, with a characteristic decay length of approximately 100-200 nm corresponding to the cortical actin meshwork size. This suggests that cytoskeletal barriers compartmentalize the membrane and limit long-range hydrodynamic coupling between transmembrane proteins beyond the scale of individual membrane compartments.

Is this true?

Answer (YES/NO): NO